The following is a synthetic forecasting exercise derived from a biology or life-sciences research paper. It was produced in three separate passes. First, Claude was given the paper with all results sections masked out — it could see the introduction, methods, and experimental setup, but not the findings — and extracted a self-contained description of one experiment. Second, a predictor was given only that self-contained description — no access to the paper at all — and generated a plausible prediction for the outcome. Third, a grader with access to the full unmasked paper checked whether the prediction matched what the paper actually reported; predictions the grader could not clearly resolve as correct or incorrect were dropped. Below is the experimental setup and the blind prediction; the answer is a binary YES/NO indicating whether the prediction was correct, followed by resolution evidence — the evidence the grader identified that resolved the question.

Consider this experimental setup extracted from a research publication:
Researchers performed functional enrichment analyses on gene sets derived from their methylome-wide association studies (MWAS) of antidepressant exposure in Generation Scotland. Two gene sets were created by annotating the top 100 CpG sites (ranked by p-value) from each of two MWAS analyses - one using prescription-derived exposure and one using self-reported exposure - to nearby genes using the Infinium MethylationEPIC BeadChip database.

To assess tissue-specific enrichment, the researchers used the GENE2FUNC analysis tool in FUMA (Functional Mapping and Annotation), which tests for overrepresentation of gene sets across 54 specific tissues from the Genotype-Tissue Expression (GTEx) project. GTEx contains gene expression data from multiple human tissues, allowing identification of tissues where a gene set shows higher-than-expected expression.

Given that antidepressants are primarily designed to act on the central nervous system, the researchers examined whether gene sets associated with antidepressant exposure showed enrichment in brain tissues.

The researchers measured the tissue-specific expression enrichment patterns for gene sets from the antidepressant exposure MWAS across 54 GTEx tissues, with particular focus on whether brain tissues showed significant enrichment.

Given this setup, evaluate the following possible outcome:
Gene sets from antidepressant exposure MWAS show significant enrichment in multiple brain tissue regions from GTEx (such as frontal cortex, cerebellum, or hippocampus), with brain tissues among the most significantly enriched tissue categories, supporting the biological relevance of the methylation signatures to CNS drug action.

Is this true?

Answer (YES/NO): NO